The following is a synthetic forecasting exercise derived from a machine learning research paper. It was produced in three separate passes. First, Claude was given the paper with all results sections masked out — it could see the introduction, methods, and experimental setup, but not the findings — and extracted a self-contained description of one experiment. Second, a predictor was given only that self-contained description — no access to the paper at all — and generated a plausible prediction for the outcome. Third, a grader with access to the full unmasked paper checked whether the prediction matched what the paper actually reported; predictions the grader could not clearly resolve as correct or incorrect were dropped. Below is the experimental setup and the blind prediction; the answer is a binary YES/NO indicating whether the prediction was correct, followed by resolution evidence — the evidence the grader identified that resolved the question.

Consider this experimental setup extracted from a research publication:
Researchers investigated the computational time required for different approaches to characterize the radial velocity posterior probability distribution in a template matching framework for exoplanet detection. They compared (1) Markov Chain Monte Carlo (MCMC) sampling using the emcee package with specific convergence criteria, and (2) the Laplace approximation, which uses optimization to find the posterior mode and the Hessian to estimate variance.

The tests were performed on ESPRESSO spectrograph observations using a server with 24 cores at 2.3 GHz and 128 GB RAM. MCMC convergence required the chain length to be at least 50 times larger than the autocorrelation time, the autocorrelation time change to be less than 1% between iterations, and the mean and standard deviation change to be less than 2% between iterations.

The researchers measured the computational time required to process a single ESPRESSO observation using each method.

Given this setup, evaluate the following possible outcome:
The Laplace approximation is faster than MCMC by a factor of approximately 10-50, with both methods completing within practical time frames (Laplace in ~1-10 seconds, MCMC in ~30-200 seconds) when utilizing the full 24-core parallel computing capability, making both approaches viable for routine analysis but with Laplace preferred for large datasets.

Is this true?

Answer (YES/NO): NO